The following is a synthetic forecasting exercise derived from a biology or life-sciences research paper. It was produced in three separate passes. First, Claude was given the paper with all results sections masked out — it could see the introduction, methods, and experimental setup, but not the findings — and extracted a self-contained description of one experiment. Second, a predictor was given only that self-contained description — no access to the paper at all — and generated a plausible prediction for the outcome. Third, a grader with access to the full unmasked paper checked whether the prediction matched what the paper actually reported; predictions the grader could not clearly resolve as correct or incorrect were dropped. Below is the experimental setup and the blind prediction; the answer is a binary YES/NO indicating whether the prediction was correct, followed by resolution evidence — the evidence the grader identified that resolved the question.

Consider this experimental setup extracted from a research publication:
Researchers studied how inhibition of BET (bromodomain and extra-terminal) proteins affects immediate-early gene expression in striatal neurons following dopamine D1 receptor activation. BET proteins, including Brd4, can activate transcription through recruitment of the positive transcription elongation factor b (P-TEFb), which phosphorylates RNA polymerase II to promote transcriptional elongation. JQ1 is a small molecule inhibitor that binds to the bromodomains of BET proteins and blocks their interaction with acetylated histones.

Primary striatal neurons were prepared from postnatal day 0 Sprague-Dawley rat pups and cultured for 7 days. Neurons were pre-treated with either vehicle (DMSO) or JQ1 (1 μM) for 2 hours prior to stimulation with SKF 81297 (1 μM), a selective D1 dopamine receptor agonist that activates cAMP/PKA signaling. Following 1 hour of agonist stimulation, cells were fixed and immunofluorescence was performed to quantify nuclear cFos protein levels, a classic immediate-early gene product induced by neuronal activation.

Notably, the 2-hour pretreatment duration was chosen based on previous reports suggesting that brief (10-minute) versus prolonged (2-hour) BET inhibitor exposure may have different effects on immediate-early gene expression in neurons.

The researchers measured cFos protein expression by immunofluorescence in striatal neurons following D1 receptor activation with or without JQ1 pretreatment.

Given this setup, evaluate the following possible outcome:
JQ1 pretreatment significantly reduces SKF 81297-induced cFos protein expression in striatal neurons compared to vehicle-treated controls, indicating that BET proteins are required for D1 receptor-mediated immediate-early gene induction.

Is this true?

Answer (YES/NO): NO